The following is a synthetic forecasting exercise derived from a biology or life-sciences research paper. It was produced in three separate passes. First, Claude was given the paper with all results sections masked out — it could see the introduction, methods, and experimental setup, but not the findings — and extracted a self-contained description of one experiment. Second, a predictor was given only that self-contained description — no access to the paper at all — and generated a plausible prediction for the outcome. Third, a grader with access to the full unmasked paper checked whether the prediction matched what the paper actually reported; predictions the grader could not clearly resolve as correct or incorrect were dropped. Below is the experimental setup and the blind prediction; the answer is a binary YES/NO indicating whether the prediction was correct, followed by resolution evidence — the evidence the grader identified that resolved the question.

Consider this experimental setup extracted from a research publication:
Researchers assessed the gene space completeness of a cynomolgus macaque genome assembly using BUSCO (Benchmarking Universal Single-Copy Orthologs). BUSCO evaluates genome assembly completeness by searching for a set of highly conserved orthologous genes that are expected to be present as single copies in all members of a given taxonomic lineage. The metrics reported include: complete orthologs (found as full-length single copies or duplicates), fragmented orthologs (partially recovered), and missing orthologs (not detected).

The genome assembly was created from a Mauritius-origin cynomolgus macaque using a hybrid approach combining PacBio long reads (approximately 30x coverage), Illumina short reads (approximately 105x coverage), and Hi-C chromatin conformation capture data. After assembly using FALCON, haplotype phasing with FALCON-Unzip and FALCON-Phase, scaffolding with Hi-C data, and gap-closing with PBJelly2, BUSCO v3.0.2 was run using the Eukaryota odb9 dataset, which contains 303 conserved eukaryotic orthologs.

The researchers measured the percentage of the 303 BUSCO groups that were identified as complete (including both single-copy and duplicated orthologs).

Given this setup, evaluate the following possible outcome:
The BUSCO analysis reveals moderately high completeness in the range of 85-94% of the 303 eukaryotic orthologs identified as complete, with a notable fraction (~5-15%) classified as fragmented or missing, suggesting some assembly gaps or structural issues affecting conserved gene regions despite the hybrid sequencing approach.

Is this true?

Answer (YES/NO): NO